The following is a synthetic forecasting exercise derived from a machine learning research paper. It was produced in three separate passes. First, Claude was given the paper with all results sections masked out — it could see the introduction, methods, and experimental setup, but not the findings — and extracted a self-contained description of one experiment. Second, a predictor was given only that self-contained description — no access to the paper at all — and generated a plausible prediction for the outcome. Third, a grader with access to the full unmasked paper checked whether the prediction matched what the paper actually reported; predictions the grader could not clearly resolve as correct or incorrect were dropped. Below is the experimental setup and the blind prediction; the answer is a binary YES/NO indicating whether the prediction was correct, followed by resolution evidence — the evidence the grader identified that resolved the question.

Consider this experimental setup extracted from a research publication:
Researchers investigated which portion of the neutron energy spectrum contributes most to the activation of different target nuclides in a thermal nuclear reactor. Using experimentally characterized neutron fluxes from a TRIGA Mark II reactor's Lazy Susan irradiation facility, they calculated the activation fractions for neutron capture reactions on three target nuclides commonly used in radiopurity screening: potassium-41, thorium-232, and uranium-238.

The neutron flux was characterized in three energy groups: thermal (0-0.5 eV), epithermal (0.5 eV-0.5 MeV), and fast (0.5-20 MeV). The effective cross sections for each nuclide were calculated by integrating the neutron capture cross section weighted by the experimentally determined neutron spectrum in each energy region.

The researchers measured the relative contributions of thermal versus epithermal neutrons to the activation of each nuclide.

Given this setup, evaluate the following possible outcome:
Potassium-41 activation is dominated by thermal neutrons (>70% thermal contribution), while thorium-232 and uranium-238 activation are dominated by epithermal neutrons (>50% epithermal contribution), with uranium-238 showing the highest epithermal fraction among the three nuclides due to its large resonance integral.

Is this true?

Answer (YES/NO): NO